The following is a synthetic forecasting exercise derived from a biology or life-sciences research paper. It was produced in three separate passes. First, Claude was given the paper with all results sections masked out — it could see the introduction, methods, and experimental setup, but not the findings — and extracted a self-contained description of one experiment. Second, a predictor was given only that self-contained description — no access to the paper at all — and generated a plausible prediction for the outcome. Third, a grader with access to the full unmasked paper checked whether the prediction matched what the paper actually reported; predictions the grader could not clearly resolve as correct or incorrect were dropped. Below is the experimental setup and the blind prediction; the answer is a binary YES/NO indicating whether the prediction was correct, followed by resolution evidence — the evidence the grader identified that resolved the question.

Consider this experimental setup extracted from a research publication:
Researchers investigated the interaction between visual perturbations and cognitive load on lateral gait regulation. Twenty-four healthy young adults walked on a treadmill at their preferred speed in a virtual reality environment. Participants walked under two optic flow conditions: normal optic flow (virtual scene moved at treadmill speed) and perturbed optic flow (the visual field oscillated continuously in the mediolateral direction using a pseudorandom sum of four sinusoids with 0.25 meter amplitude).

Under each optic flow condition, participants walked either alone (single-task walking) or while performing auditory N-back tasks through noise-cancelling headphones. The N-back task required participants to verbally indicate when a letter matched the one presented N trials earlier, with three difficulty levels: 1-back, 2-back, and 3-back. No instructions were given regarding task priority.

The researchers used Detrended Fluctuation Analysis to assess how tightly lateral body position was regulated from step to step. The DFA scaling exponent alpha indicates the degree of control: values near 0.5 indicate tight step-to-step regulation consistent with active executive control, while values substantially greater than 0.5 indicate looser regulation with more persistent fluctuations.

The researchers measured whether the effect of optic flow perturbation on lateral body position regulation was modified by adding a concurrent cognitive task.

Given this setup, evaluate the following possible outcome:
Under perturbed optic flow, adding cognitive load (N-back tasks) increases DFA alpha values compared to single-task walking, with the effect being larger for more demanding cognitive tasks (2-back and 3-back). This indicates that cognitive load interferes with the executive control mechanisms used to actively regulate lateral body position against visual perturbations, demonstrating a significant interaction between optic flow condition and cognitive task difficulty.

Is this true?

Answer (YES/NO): NO